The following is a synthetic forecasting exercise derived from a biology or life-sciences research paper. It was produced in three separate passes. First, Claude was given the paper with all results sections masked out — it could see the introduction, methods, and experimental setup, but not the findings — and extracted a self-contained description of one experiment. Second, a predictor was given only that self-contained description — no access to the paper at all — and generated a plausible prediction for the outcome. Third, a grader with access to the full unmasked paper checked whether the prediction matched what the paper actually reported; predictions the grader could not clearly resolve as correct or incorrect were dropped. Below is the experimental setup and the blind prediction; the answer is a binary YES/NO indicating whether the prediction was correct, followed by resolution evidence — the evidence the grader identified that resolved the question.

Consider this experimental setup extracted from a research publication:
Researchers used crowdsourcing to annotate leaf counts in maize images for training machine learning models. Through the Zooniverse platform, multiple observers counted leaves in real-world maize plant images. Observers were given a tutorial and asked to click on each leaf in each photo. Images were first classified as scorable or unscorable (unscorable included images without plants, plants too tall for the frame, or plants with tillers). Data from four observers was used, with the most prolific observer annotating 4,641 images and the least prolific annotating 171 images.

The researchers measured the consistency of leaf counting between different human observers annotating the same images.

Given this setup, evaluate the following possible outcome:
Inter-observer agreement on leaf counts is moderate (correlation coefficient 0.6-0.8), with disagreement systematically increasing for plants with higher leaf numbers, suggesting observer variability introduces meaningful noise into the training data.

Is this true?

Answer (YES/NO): NO